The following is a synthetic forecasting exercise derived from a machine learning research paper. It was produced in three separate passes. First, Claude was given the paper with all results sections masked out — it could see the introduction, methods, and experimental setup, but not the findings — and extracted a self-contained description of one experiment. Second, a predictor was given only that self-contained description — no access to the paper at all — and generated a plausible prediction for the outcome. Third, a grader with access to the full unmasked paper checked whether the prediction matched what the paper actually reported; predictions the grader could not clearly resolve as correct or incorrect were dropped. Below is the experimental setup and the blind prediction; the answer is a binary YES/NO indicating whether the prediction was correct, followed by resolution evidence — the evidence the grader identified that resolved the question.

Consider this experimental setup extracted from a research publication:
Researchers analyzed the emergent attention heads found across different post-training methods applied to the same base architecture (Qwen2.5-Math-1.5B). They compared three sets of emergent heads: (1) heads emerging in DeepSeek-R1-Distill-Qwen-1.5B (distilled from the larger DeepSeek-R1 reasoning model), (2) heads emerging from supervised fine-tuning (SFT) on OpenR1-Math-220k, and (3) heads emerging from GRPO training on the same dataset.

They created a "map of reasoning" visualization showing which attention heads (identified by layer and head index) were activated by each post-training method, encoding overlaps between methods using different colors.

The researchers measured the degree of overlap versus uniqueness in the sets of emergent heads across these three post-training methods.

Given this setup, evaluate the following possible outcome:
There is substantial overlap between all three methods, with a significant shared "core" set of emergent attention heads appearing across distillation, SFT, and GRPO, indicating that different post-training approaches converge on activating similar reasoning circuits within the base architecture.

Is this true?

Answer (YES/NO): NO